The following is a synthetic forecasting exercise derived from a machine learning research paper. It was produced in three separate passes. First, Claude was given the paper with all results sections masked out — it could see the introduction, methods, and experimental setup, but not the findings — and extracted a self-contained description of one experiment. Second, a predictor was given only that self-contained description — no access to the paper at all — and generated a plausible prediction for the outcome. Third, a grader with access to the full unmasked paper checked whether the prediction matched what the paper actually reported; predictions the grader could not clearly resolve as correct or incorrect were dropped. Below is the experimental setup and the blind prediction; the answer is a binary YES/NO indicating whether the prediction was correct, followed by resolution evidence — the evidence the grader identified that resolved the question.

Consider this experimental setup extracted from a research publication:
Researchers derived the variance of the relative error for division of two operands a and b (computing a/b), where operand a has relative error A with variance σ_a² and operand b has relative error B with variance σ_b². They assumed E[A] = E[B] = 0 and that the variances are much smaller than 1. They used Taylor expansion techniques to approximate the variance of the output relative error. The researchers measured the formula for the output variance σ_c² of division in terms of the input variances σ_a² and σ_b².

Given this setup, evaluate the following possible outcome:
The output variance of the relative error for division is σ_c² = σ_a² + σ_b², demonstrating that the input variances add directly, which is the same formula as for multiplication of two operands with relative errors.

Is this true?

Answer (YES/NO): NO